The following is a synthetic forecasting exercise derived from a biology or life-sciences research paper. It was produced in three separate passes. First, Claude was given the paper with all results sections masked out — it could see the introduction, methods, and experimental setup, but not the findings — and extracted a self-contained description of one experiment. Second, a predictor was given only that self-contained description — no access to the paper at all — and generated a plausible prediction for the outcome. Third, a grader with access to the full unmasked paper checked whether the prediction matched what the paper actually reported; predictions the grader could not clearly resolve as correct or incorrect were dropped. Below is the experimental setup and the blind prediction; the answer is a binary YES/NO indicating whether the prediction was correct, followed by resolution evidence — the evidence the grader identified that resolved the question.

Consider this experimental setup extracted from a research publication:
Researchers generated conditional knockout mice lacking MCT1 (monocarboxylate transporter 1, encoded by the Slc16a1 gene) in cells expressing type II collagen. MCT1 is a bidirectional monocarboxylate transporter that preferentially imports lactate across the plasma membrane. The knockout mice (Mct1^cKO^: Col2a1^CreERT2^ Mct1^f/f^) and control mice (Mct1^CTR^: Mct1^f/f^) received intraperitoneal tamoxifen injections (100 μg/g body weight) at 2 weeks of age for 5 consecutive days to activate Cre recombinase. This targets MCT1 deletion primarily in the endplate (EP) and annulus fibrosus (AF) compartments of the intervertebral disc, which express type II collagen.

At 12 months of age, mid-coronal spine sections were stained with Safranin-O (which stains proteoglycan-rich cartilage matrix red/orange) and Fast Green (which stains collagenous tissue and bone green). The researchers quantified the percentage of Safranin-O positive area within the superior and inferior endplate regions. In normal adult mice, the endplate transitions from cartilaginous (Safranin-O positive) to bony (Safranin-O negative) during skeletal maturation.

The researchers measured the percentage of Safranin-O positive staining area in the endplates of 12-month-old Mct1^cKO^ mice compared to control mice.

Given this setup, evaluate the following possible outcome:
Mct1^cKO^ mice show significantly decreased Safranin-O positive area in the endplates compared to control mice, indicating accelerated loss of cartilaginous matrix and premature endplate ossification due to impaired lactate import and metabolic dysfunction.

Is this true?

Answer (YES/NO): NO